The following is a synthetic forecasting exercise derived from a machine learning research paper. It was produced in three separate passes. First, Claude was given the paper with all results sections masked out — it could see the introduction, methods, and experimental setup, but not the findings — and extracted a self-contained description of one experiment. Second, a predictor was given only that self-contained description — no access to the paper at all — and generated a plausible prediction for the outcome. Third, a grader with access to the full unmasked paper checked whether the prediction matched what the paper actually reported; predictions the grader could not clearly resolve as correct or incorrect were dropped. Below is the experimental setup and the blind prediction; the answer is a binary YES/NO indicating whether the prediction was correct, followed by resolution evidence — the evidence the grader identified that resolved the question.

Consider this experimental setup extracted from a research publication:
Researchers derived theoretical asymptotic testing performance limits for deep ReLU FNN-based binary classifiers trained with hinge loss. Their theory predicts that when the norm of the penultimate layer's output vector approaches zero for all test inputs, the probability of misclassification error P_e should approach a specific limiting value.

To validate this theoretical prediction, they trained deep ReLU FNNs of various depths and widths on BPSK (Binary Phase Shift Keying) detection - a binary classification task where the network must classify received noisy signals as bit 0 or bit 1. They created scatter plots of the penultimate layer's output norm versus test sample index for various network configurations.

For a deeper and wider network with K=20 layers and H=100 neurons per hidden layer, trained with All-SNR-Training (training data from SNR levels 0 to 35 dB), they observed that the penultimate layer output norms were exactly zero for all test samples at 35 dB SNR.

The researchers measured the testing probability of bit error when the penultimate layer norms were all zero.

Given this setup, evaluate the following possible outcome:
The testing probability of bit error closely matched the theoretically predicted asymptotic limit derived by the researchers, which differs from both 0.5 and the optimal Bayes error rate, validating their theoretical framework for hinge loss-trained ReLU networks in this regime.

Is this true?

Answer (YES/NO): YES